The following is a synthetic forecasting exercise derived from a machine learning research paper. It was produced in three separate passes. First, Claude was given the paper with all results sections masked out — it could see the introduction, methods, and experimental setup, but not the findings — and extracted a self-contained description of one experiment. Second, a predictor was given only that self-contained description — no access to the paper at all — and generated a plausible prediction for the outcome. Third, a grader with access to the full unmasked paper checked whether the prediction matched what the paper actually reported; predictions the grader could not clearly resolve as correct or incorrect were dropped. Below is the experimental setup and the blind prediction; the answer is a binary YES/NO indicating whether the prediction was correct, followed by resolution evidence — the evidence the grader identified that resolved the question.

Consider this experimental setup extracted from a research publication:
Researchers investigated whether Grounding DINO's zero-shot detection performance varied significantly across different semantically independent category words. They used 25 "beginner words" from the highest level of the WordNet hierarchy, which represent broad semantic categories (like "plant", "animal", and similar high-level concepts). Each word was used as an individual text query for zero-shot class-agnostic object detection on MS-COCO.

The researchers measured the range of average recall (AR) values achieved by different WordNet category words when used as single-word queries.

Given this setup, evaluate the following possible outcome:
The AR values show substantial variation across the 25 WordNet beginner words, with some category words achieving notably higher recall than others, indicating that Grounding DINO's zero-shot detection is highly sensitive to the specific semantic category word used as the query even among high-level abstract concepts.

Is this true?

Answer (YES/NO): YES